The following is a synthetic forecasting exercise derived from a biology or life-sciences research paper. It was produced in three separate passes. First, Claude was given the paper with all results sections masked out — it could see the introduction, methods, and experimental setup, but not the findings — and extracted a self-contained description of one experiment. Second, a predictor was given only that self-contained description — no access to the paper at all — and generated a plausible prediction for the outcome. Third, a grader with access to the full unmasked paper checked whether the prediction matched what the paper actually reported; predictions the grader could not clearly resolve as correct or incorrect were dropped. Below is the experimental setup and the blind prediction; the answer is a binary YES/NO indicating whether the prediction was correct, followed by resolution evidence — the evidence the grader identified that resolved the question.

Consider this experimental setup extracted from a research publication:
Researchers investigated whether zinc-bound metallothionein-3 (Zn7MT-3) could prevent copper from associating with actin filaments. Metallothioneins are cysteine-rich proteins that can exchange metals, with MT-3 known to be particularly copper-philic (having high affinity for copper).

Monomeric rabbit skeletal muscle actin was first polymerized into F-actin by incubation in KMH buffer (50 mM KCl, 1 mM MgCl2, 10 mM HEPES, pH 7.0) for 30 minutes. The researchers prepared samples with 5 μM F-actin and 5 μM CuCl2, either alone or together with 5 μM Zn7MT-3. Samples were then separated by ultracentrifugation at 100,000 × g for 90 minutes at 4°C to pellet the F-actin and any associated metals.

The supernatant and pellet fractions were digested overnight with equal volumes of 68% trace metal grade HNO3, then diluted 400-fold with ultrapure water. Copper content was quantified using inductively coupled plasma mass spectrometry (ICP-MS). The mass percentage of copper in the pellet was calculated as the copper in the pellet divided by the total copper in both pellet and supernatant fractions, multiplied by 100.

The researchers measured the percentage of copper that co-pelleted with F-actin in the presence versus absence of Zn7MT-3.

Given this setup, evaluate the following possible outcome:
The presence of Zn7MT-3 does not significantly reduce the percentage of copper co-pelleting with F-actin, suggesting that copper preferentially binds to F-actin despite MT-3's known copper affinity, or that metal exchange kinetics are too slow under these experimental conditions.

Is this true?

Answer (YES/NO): NO